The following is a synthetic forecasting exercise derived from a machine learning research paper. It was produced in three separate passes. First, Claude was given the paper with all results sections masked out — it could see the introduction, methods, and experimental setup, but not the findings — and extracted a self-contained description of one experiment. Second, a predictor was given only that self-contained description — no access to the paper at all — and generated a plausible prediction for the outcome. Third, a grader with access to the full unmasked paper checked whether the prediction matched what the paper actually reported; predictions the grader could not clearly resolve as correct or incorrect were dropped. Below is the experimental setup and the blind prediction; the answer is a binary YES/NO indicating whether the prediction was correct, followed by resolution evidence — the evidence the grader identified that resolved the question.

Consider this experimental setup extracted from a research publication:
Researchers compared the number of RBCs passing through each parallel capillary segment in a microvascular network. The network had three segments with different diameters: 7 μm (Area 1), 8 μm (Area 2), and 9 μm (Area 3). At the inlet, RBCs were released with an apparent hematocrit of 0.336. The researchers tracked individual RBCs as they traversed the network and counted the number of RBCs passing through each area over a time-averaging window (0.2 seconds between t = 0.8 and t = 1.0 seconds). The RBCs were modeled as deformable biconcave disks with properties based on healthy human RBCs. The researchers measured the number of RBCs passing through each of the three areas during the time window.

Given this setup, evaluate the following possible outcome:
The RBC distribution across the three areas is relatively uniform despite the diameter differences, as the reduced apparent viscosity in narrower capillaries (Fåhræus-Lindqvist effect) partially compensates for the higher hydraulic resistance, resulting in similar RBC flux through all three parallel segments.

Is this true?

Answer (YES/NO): NO